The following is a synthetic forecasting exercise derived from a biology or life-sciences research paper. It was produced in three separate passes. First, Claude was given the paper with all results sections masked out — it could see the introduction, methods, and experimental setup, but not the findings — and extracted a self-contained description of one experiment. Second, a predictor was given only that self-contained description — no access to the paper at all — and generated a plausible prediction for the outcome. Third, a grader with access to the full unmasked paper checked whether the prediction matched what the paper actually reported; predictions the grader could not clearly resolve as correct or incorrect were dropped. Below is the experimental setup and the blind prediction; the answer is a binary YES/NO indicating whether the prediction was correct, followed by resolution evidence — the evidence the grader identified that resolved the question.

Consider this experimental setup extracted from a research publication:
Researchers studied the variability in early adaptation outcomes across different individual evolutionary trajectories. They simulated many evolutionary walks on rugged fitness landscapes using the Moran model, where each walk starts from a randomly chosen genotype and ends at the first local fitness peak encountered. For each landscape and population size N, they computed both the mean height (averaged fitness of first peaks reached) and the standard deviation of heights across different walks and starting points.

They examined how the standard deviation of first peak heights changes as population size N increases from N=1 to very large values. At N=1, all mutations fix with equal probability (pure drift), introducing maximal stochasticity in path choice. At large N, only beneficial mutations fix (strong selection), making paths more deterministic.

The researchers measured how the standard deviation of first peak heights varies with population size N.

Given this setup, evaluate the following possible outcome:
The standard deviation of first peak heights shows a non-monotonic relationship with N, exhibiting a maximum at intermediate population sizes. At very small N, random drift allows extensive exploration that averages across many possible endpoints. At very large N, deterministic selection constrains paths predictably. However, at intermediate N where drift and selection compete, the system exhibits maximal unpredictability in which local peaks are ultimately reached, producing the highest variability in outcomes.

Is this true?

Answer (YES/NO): NO